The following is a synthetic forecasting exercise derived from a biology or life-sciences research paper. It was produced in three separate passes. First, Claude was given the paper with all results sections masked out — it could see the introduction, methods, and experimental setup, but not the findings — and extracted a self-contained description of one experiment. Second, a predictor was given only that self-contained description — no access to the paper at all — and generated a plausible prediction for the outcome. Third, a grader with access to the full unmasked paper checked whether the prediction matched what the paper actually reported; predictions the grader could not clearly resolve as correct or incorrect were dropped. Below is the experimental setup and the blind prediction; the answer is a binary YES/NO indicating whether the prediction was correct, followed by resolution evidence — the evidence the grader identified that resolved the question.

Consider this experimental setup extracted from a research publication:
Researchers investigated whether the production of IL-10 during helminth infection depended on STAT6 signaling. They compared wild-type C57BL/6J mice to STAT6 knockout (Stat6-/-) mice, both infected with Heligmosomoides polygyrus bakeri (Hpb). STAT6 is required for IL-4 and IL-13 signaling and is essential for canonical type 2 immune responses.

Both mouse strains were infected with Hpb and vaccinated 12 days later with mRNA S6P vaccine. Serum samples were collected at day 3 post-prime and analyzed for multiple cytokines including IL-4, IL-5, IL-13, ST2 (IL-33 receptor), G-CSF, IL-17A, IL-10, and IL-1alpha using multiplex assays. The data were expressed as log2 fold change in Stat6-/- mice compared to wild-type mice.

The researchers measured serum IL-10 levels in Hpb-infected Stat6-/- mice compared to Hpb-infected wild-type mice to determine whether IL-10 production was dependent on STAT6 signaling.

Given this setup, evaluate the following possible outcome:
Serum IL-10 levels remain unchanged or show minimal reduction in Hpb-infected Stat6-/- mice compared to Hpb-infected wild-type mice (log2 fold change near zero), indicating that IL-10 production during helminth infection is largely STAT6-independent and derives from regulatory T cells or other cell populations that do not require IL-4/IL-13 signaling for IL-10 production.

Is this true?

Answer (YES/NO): YES